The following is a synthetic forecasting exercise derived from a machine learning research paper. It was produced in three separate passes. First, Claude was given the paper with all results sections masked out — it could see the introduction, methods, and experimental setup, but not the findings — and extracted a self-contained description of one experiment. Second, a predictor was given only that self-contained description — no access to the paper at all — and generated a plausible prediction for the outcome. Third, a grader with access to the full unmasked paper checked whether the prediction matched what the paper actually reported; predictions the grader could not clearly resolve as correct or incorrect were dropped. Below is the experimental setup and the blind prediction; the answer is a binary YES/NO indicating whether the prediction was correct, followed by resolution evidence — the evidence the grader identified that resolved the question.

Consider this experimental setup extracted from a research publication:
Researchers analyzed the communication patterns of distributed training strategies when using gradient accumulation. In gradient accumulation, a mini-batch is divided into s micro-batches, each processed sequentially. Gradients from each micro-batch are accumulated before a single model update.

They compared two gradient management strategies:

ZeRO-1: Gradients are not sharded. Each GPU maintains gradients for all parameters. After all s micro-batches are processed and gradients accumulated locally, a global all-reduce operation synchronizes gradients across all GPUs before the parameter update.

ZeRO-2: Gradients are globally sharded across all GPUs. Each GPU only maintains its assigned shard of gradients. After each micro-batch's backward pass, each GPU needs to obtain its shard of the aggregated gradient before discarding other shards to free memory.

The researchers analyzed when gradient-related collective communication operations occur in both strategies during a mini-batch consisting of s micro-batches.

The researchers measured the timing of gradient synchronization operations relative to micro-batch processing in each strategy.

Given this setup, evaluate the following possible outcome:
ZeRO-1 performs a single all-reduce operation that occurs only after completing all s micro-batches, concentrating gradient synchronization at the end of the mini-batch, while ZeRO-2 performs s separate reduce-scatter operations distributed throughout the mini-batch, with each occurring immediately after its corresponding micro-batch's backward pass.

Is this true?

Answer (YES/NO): YES